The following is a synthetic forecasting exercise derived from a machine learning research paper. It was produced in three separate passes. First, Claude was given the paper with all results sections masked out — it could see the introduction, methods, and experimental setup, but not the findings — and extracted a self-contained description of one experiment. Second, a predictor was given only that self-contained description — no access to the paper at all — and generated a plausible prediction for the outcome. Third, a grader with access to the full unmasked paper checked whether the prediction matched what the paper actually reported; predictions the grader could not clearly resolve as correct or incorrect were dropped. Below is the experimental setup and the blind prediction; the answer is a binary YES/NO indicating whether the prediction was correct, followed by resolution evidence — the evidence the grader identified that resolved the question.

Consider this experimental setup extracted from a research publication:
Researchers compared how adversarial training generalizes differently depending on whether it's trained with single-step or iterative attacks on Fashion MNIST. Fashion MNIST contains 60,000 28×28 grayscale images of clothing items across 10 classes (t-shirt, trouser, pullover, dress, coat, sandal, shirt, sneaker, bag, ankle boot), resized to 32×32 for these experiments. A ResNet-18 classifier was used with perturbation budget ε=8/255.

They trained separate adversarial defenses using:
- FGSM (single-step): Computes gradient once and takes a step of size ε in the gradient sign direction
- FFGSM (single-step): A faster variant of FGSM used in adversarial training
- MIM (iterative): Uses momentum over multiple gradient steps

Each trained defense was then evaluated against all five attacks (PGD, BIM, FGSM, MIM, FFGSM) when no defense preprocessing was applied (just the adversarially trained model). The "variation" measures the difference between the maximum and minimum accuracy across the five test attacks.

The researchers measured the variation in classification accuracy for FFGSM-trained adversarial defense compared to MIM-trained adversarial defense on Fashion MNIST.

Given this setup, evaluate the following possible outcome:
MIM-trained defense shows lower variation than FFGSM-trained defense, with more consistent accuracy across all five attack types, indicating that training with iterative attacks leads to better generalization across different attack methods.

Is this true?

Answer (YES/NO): YES